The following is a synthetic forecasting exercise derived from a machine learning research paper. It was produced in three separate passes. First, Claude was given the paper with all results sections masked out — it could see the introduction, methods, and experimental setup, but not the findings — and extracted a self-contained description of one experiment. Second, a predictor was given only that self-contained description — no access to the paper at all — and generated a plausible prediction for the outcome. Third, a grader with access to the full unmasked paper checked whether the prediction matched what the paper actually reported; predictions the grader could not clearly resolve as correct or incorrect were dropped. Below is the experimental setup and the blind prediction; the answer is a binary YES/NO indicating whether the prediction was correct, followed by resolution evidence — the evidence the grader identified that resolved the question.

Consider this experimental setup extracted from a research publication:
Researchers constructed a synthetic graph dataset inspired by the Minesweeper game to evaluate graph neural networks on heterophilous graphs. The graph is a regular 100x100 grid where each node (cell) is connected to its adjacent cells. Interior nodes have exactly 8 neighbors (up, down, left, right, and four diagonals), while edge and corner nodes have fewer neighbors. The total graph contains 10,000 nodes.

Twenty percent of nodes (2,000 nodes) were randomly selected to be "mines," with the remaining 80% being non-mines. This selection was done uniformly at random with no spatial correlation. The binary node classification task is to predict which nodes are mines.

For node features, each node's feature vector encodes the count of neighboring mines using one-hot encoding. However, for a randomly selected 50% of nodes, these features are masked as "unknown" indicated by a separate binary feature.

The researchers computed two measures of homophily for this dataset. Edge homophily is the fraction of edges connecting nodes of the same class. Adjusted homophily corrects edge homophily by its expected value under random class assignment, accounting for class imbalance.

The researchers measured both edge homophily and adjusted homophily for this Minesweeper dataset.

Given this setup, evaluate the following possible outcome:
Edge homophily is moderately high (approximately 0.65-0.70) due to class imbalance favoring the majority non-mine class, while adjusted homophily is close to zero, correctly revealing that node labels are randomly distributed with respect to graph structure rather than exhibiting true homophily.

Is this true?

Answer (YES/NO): YES